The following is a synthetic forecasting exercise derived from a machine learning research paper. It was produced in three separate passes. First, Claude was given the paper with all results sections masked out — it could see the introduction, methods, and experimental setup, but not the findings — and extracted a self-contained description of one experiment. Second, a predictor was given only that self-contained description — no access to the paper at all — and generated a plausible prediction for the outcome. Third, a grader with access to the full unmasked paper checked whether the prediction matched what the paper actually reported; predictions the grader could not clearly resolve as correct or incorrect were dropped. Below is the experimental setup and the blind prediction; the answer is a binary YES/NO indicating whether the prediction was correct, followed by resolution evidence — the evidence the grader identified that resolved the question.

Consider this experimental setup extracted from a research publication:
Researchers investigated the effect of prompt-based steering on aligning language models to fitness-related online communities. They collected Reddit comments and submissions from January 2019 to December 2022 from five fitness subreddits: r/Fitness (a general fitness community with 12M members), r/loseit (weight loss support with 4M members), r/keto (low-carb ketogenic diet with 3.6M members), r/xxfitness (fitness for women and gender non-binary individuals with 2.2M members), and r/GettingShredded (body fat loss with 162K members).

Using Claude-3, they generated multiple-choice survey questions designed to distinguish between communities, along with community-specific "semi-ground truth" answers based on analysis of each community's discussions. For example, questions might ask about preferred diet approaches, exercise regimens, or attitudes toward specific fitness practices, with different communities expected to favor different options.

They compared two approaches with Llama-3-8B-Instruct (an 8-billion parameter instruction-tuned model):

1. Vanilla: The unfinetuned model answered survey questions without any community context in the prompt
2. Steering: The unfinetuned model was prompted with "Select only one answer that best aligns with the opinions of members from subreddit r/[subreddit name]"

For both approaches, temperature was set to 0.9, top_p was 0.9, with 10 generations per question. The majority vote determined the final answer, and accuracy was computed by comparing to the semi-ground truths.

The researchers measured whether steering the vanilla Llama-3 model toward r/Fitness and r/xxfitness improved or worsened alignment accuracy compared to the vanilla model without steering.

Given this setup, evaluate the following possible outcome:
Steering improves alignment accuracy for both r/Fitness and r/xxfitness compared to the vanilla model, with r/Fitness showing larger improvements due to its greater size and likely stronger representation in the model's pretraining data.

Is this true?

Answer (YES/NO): NO